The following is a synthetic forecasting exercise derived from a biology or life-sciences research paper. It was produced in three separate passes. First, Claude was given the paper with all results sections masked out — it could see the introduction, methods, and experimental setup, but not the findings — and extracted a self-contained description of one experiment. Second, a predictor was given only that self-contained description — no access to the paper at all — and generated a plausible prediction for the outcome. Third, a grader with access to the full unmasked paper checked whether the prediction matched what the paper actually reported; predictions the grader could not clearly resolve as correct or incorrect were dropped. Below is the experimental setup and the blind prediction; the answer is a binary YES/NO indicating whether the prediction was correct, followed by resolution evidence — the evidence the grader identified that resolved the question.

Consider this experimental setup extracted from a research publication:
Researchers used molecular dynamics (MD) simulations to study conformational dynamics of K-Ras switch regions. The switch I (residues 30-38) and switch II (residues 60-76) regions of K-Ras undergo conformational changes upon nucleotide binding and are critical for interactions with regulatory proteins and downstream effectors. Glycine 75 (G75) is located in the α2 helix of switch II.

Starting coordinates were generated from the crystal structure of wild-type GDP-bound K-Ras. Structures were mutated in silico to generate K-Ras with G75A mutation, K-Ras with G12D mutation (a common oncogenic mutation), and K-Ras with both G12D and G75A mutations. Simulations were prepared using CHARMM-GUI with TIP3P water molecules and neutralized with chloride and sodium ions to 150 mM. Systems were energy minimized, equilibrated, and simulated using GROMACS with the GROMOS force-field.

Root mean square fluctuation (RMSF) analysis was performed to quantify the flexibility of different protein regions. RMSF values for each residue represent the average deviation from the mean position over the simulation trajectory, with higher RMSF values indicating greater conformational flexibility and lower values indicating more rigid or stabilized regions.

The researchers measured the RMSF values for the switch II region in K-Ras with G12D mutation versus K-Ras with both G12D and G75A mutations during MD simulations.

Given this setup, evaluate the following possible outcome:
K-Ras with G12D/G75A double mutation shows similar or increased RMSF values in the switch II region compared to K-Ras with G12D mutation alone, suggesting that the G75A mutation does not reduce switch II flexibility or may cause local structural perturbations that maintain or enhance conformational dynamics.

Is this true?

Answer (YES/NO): NO